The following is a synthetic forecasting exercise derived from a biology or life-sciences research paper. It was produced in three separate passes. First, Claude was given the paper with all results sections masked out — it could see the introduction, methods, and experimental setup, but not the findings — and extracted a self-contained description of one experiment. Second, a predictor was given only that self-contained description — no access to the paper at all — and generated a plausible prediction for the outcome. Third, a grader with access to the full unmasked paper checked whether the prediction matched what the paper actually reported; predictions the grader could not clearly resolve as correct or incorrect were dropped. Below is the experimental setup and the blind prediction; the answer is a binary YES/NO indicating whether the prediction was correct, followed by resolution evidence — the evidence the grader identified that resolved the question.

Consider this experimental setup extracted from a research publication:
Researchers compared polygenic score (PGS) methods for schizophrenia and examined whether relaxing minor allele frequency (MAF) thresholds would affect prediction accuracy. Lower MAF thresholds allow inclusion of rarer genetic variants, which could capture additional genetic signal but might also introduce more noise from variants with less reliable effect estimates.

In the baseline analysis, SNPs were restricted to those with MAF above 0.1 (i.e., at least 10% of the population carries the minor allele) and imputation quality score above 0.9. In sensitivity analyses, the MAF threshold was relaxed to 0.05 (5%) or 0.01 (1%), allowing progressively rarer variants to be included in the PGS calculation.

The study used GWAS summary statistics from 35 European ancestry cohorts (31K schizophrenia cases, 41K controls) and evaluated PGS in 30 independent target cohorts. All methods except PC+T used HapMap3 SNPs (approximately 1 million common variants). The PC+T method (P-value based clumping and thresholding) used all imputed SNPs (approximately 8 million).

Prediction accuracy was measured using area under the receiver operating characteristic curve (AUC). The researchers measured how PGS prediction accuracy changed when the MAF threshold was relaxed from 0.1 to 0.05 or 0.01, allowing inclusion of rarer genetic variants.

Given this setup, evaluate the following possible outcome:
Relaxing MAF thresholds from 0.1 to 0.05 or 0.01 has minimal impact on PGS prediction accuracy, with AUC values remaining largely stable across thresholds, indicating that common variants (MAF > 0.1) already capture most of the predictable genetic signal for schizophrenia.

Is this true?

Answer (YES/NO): YES